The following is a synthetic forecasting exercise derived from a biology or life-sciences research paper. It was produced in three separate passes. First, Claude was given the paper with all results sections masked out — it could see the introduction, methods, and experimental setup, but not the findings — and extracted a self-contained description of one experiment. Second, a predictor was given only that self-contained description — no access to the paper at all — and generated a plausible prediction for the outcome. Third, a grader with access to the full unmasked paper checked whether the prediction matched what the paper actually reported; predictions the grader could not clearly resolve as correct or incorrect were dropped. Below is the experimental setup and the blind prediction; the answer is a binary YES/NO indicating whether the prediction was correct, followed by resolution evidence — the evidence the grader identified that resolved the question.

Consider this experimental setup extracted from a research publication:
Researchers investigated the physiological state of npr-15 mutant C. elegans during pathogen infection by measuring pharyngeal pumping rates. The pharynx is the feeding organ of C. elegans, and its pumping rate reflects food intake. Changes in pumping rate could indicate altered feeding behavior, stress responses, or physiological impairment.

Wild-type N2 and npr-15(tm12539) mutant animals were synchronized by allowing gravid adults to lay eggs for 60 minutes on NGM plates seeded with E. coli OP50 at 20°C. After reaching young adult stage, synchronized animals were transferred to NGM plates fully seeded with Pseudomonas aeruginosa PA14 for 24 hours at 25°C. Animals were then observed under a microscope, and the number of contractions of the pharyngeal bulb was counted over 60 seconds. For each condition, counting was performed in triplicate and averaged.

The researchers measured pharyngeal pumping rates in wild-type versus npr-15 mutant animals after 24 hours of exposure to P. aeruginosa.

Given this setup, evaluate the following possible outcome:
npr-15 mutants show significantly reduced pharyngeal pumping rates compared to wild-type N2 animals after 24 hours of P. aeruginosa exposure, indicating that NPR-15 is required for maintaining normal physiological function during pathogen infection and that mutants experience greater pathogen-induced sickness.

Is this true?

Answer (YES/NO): NO